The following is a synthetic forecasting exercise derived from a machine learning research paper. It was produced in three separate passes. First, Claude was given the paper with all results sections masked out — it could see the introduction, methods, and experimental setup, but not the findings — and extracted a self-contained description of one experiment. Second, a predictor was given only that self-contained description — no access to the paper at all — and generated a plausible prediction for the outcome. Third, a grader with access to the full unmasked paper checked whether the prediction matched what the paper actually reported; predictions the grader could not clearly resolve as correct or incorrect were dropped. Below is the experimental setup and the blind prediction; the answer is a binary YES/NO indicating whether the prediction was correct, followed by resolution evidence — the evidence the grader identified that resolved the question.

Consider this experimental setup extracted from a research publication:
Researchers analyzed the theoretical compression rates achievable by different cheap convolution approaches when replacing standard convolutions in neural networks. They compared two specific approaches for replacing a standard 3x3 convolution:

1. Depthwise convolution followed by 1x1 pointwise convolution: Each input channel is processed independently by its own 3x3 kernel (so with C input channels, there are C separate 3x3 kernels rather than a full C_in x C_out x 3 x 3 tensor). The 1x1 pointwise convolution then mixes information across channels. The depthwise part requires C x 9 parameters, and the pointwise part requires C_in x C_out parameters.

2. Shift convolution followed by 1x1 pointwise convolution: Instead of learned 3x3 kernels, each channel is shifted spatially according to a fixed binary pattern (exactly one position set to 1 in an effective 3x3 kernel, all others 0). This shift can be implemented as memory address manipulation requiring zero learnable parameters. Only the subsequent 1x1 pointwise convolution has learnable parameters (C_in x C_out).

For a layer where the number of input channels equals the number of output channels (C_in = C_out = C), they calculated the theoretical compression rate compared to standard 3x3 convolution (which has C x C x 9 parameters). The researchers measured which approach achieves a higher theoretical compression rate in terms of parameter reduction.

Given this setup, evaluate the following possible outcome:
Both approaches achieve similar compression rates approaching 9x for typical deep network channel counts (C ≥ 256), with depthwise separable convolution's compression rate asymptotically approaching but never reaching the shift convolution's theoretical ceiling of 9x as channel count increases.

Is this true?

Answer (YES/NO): NO